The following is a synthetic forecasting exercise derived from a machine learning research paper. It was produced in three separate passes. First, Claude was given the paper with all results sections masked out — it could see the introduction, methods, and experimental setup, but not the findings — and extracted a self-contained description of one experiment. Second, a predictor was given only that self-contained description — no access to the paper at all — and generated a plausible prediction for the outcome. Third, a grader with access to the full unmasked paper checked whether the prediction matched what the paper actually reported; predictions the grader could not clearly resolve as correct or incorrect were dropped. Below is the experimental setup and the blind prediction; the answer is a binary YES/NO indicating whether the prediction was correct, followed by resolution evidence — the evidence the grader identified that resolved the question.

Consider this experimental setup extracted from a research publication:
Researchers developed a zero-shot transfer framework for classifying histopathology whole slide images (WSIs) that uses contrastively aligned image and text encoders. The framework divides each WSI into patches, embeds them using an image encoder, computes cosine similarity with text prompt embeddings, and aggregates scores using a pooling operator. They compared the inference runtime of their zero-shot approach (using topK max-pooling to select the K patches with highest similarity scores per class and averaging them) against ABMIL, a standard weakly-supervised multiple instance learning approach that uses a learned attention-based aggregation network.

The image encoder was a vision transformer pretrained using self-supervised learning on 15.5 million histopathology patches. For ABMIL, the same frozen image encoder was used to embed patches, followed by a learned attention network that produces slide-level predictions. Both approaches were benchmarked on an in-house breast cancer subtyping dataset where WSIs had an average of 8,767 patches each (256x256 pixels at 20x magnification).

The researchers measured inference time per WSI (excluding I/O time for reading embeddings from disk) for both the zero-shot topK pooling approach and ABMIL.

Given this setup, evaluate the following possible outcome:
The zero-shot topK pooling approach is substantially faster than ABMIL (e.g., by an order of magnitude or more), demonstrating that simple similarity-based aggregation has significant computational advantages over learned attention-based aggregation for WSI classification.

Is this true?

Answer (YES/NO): NO